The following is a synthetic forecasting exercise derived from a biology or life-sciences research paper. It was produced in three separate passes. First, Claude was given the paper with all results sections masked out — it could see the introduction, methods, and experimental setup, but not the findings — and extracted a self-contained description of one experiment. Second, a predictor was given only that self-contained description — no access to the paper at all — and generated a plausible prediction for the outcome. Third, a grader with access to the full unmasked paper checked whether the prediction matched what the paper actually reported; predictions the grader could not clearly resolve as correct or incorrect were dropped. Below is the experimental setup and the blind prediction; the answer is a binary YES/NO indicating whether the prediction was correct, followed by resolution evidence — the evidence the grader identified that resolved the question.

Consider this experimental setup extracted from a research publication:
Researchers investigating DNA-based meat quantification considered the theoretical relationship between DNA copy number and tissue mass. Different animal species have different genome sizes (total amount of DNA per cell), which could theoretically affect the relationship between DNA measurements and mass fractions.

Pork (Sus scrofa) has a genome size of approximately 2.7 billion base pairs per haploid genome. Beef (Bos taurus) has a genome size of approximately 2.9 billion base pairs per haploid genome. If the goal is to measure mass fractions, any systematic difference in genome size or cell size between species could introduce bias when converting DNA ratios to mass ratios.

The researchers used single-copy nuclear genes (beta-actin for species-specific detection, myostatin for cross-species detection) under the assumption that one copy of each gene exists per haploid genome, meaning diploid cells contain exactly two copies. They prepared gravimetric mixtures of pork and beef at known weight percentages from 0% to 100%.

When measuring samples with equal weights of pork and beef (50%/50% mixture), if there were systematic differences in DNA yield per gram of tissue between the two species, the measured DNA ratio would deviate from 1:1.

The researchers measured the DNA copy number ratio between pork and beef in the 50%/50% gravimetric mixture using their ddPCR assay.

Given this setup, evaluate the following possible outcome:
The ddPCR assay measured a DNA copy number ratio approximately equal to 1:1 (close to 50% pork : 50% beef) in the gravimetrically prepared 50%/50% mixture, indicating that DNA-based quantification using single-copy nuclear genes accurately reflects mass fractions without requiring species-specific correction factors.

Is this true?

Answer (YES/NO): YES